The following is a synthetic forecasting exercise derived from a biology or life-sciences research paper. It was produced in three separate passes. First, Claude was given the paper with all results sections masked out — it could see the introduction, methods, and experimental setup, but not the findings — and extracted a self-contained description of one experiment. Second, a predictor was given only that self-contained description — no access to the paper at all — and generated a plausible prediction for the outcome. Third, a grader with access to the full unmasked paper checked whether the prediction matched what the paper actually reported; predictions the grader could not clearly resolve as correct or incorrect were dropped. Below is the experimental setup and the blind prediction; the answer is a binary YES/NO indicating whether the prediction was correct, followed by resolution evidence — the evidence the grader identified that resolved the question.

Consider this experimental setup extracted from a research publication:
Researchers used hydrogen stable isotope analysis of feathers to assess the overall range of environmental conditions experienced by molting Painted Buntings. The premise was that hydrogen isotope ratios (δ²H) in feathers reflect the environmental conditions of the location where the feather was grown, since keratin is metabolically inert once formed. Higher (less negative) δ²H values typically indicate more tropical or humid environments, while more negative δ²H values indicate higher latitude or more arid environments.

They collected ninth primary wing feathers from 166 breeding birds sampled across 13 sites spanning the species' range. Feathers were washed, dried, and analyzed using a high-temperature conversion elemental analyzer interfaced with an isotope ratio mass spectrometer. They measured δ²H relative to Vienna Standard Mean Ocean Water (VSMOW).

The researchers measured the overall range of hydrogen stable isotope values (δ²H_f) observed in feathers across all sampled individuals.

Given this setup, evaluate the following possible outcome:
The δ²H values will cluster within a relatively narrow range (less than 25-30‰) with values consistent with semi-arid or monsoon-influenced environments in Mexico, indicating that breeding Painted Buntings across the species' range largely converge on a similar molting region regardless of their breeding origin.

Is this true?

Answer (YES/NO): NO